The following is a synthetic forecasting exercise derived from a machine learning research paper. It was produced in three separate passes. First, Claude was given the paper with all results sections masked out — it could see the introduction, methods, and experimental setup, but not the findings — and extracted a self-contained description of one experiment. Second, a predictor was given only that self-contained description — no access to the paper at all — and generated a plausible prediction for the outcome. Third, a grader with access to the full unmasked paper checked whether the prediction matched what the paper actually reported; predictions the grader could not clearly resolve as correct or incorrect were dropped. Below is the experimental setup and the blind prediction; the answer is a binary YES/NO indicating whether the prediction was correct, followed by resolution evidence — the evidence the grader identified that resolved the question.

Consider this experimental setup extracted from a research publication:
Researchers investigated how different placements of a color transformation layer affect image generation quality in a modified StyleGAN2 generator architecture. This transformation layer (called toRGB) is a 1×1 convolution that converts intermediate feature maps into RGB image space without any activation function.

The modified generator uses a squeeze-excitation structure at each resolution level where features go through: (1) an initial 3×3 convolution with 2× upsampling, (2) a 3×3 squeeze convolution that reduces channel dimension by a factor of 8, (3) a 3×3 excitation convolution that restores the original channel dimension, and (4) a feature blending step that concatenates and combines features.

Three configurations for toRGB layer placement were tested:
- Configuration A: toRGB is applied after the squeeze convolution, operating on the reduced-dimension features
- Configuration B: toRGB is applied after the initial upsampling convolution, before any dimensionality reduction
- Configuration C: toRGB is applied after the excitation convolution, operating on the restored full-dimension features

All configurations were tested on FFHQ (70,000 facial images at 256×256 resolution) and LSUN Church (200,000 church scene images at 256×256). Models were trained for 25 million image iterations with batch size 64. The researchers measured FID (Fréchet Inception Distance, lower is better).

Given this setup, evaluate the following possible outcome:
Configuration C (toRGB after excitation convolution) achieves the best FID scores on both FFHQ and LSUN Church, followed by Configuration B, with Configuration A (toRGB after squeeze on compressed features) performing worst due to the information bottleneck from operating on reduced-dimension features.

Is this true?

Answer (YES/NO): NO